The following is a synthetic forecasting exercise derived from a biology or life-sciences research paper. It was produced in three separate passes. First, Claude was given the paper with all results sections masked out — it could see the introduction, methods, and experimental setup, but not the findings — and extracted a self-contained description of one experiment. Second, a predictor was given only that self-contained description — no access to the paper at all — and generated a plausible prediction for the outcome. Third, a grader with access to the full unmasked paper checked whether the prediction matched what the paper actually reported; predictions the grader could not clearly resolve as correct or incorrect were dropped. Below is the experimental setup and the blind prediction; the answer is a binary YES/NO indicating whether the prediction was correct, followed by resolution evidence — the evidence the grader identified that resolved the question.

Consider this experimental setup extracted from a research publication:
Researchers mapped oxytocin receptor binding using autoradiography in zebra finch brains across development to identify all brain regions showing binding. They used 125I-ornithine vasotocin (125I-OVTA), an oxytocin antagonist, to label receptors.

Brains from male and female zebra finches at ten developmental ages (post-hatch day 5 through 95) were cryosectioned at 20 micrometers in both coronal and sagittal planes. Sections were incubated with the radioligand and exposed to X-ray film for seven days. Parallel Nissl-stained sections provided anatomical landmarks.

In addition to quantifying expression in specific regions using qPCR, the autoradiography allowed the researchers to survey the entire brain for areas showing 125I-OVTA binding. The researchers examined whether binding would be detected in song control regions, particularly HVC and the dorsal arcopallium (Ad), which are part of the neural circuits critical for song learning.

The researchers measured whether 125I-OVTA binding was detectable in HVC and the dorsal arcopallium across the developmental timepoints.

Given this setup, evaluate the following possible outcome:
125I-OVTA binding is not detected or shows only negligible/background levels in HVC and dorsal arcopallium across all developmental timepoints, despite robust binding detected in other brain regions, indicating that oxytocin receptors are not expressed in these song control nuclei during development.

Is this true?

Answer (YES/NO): NO